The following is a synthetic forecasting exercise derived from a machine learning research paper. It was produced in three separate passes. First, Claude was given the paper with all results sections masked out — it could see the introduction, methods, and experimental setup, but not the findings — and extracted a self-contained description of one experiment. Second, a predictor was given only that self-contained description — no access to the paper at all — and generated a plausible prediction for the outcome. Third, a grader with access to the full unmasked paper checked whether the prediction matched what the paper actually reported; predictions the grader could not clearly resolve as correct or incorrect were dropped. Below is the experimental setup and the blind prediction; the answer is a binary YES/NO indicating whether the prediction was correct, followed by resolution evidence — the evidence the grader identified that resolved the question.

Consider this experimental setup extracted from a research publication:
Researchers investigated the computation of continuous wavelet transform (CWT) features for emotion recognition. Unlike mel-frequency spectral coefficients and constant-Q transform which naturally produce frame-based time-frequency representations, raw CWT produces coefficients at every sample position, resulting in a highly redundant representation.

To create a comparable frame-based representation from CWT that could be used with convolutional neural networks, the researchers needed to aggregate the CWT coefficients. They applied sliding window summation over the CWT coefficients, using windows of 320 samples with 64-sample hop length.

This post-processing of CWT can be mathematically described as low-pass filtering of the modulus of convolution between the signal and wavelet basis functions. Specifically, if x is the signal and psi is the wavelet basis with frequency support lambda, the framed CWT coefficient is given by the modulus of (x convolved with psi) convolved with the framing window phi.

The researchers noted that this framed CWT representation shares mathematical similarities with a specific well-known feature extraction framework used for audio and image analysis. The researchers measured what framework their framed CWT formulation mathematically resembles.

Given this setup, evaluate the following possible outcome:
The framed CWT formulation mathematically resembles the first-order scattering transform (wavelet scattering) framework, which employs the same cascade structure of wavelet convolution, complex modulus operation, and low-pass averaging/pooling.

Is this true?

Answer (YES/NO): YES